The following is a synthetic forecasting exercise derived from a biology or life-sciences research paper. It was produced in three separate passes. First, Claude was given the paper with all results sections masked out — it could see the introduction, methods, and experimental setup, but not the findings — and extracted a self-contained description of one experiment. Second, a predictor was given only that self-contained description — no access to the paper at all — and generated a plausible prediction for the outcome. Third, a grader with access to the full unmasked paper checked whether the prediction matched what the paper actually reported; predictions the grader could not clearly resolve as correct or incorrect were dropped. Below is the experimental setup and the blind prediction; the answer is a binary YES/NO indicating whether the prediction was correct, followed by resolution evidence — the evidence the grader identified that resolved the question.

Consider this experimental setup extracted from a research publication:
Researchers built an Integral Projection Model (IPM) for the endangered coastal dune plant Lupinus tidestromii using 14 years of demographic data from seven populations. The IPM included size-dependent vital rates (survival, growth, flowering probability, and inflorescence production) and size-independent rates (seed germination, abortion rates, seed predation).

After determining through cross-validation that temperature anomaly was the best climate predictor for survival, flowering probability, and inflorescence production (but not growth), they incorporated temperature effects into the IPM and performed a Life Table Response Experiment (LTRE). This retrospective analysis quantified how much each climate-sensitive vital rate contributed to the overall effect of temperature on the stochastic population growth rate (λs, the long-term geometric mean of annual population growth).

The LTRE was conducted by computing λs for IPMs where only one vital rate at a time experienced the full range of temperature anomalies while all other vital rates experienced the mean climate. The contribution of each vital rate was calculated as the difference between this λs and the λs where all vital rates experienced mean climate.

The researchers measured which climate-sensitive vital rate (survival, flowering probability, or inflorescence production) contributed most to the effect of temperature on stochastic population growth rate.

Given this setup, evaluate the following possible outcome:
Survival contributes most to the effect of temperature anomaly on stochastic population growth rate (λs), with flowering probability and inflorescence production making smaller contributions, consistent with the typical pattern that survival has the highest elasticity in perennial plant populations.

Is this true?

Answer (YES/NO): YES